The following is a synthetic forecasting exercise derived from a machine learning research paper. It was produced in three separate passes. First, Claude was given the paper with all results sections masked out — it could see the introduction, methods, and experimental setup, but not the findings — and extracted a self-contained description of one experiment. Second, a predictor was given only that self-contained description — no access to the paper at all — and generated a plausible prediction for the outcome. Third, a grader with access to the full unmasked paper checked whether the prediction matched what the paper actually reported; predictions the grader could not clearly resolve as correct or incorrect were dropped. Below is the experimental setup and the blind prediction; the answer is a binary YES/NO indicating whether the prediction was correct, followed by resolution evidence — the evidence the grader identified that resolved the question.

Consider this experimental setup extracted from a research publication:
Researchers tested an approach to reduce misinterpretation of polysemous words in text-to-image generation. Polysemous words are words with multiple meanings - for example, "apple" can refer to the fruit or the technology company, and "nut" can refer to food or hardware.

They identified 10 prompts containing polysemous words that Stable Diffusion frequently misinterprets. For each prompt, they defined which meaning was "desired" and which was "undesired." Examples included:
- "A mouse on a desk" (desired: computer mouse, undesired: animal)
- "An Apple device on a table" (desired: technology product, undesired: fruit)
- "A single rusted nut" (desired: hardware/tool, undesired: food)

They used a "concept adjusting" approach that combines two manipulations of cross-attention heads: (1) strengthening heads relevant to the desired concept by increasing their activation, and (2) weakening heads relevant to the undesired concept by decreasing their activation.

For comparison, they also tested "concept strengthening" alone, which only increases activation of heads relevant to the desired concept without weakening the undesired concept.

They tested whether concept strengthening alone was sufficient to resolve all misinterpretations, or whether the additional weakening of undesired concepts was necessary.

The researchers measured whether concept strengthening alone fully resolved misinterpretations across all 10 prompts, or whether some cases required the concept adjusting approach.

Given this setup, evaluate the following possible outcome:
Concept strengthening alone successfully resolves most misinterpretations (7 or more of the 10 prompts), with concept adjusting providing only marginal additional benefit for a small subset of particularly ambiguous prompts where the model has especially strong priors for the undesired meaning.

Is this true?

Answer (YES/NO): NO